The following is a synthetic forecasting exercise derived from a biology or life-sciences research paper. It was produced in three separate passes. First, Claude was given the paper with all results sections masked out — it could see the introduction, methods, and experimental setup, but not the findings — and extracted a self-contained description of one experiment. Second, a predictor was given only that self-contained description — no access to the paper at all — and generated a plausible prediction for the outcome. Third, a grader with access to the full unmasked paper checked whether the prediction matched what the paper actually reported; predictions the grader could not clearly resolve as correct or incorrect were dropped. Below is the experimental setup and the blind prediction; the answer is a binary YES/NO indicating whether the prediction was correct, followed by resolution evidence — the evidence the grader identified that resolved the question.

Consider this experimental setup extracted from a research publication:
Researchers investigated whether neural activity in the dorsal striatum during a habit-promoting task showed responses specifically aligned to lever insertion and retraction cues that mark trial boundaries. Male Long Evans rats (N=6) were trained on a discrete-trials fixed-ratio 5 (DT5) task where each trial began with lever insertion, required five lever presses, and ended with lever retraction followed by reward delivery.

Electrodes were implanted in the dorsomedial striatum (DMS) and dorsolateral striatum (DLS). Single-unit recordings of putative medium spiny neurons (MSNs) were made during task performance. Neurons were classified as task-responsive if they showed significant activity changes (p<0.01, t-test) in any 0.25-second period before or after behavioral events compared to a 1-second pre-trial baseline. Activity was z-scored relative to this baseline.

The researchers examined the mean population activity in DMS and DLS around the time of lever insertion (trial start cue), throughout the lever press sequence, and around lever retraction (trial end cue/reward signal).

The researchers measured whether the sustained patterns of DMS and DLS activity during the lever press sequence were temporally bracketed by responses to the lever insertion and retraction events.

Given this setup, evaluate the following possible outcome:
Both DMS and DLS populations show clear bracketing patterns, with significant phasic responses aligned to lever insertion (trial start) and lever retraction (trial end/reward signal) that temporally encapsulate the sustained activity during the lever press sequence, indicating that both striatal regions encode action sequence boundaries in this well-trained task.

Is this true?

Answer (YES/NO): NO